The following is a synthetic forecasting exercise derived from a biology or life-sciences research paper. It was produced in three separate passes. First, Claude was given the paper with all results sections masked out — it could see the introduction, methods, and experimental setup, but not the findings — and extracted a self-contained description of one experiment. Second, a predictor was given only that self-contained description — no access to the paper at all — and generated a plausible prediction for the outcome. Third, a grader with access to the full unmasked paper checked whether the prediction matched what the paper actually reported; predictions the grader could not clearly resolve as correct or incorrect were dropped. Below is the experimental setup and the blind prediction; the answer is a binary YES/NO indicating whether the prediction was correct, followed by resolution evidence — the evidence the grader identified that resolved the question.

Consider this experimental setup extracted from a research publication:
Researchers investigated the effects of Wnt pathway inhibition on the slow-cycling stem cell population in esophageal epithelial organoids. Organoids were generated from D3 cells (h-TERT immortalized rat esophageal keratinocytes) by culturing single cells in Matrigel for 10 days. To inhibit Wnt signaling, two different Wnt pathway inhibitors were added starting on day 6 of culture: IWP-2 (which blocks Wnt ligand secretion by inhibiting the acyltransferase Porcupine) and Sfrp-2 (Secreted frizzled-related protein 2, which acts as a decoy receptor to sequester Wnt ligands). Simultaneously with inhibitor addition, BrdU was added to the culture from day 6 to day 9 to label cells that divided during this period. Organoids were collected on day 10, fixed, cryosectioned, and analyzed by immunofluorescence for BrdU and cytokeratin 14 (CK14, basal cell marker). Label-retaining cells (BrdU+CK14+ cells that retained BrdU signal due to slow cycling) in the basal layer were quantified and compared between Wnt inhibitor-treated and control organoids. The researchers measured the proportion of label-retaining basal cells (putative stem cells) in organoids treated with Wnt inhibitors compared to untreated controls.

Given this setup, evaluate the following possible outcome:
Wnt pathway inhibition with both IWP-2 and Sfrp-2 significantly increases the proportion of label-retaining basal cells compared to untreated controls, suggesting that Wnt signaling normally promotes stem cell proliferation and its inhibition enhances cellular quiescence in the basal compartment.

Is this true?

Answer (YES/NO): YES